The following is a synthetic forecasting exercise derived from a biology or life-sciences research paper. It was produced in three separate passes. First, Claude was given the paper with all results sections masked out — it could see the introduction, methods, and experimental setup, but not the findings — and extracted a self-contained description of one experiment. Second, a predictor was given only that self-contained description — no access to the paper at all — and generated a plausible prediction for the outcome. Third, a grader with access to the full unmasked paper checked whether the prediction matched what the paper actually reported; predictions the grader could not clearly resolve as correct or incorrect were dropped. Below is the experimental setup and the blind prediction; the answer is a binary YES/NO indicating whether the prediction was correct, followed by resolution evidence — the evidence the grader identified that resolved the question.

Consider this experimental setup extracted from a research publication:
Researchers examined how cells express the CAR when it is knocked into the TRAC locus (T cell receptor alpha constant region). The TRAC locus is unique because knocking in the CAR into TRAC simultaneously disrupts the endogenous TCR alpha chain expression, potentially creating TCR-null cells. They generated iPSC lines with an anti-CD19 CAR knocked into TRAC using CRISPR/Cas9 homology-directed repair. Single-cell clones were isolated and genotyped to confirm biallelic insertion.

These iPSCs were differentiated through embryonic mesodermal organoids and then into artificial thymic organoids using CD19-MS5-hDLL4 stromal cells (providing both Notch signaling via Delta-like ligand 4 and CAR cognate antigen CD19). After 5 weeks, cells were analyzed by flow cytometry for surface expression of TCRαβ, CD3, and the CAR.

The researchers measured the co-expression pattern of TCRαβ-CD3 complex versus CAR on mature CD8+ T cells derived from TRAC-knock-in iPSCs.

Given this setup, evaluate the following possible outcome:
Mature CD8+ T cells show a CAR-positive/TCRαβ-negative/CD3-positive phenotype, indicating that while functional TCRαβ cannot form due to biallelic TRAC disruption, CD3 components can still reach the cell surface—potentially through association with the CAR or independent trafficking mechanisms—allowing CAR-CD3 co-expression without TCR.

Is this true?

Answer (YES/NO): NO